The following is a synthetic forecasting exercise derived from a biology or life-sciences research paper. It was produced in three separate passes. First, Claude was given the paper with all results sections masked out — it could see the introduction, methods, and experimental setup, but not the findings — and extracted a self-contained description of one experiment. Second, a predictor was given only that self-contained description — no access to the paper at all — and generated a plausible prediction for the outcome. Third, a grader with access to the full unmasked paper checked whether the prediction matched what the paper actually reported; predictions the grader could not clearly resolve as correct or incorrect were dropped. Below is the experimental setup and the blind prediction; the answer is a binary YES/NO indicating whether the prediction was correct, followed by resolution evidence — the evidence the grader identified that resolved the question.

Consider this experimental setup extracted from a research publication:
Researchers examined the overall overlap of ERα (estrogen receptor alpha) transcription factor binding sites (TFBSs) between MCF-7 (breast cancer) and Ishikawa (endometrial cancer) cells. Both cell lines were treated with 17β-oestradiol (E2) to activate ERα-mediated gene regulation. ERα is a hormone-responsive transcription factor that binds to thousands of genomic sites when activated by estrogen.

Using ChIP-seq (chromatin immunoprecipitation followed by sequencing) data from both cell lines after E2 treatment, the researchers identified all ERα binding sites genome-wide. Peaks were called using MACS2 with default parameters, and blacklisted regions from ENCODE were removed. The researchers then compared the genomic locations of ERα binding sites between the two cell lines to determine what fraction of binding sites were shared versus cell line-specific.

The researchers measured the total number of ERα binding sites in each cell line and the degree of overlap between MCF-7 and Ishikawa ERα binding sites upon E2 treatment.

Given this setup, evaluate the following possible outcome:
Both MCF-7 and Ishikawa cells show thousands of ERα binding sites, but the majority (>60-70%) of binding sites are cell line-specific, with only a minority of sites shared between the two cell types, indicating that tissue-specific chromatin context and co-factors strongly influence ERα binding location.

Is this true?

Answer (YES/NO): YES